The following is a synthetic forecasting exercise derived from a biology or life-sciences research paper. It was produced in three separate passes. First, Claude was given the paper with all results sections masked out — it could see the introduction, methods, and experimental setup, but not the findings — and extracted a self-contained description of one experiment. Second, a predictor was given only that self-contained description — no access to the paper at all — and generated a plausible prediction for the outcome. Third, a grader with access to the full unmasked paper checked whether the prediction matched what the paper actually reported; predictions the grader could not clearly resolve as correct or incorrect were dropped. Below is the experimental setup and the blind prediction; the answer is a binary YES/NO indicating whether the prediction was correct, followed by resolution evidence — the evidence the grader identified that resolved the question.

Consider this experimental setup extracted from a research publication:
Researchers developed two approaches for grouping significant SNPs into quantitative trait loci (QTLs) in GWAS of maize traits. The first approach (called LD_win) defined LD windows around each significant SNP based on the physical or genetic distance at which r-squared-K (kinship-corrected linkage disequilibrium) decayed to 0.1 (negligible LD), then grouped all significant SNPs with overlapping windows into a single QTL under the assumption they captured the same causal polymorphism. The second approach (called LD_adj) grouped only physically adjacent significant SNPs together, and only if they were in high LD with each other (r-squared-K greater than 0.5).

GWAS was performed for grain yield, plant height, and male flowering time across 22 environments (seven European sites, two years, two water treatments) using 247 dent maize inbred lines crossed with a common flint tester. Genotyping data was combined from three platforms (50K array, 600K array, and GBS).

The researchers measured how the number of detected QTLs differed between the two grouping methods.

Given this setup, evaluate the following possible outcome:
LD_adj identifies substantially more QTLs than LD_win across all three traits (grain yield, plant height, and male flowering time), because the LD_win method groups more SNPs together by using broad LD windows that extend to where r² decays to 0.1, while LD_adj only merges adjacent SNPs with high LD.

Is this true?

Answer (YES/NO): NO